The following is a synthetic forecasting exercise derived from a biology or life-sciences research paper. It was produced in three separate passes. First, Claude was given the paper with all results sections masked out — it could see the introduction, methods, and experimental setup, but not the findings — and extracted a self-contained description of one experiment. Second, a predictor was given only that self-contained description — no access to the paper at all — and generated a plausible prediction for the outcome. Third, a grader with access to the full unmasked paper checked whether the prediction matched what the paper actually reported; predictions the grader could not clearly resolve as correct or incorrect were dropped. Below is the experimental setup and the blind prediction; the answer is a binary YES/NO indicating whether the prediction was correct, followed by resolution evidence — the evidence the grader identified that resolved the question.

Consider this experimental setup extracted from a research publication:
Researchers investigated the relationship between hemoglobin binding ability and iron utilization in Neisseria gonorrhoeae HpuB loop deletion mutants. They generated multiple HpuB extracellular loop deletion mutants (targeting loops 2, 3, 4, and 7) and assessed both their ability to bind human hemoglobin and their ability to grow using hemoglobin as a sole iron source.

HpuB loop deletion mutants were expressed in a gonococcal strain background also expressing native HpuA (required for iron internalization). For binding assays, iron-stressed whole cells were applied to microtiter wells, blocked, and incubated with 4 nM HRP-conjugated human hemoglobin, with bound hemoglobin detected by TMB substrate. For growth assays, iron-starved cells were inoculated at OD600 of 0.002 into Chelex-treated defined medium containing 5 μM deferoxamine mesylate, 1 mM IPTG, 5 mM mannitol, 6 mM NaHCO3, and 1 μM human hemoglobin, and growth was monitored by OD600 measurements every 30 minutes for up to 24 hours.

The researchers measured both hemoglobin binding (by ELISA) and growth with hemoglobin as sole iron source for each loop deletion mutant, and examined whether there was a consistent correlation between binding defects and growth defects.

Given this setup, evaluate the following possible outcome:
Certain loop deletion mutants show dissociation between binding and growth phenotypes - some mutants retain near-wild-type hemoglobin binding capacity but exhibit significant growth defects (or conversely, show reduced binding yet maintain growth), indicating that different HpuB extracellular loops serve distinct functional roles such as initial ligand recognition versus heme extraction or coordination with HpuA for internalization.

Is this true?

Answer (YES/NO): YES